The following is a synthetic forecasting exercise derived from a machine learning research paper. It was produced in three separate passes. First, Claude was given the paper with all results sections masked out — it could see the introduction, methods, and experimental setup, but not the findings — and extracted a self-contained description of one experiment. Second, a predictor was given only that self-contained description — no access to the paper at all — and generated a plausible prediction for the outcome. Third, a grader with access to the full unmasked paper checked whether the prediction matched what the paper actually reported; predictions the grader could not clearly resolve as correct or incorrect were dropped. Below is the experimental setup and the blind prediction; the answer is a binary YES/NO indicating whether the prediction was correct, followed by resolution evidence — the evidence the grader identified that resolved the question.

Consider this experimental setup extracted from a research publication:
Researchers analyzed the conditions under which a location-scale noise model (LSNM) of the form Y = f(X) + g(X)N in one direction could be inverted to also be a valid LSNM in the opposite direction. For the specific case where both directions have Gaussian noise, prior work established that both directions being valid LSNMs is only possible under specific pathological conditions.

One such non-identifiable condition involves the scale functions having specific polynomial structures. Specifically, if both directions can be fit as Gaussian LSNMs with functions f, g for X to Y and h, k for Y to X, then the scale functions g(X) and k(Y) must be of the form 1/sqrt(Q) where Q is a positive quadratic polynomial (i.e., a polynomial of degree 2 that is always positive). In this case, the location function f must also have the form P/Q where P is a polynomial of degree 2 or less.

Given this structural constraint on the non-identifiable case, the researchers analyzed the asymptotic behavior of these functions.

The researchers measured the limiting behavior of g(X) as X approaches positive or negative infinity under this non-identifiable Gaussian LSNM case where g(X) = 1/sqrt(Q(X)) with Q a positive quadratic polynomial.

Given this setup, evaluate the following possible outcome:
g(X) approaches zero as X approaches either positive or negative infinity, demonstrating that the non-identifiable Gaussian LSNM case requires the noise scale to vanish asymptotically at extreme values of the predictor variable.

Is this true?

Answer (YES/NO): YES